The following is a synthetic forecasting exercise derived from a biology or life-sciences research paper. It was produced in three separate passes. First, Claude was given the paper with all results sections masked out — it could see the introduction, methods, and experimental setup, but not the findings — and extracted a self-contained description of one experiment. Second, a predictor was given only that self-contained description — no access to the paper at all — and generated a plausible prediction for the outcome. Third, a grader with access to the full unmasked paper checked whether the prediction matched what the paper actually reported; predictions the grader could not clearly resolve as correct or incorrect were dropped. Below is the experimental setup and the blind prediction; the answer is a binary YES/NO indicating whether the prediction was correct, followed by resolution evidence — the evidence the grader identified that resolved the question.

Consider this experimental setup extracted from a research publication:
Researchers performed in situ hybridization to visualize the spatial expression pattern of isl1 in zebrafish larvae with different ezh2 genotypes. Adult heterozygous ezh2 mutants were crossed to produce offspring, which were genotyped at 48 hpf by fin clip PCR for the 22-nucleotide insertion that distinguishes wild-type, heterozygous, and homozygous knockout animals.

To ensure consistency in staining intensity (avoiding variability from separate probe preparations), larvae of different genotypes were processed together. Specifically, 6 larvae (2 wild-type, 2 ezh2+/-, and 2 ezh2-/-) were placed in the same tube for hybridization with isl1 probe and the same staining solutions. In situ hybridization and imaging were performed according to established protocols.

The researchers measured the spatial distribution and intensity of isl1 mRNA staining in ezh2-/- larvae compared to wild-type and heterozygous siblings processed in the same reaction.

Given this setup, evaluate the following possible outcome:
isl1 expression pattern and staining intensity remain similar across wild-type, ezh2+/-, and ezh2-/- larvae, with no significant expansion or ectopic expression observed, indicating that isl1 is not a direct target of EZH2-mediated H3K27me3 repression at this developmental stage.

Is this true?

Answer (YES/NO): NO